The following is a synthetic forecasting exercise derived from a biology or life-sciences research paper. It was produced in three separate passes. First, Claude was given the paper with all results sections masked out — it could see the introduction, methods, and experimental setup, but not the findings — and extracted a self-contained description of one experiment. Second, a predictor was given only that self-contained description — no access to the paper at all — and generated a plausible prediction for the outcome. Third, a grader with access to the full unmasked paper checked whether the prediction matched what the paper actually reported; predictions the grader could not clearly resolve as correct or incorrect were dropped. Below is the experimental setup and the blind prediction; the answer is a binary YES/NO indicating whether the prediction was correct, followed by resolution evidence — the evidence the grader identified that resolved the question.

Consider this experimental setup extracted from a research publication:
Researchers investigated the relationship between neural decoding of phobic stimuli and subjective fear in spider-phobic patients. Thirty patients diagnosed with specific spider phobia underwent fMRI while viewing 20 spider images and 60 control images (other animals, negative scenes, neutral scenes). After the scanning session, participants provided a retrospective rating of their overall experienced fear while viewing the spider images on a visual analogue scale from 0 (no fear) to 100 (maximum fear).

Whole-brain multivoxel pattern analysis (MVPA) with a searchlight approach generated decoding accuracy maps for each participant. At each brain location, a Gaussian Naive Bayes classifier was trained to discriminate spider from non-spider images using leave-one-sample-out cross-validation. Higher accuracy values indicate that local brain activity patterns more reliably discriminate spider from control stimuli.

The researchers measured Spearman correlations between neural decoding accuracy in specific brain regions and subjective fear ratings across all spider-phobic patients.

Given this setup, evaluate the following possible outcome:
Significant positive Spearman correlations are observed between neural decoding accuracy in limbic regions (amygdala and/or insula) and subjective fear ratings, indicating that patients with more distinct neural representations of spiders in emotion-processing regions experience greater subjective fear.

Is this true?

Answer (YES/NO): YES